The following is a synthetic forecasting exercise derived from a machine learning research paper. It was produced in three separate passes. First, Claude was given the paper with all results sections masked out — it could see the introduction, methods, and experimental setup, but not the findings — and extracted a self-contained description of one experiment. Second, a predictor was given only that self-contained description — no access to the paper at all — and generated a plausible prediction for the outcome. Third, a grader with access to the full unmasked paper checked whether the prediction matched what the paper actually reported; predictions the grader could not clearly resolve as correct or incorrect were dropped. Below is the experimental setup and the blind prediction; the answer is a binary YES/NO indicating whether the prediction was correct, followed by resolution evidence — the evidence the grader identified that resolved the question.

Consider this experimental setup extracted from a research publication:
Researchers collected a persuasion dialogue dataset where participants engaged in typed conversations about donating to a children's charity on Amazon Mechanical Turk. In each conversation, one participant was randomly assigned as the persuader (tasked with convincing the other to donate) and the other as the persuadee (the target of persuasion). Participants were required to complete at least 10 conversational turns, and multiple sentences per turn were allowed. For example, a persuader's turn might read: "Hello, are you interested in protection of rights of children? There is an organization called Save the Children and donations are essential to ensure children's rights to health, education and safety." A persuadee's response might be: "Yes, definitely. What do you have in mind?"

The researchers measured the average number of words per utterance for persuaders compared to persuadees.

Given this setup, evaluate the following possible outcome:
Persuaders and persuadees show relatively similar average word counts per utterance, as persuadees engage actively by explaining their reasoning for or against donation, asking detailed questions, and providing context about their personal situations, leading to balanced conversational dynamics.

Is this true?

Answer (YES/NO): NO